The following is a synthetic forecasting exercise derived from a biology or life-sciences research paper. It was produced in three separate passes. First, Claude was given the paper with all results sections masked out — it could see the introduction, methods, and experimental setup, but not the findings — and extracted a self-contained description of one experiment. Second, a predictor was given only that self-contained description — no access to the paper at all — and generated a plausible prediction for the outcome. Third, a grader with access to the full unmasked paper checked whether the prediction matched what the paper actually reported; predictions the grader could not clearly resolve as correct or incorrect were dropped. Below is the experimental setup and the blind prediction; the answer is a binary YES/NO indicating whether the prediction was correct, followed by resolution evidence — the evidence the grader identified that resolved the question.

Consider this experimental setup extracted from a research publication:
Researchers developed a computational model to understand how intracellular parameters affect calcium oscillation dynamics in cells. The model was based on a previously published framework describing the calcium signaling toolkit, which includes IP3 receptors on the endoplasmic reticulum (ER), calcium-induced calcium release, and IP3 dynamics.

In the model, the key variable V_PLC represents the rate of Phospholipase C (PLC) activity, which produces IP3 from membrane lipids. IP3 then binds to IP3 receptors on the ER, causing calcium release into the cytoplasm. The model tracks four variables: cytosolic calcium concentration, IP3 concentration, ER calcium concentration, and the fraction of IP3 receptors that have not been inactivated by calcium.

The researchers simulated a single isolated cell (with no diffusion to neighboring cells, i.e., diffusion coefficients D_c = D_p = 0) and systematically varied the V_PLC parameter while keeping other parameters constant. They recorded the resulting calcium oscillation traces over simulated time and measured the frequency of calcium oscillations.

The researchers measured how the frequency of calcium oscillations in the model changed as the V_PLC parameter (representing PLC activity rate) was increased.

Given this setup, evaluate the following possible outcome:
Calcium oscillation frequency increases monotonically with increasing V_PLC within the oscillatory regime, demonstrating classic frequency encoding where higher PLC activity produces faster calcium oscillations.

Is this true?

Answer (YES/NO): YES